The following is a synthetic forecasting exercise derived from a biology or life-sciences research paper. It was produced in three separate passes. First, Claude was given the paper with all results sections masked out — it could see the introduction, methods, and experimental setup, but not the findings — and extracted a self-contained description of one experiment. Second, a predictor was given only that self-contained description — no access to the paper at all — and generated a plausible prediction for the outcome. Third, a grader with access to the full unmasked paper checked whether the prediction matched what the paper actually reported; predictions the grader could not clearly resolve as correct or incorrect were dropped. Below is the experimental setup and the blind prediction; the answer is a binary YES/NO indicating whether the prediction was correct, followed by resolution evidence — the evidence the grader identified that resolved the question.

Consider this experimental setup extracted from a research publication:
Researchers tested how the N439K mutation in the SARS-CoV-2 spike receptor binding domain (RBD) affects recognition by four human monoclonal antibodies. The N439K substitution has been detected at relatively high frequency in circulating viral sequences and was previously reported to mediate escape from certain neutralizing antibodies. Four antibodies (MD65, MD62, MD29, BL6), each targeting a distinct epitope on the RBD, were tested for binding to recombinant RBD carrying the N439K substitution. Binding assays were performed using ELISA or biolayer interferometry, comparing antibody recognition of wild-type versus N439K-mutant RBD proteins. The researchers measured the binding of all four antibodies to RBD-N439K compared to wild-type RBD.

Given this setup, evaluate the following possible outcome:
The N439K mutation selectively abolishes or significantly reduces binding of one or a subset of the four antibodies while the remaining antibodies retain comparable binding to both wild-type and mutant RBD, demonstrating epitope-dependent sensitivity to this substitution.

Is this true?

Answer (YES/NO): NO